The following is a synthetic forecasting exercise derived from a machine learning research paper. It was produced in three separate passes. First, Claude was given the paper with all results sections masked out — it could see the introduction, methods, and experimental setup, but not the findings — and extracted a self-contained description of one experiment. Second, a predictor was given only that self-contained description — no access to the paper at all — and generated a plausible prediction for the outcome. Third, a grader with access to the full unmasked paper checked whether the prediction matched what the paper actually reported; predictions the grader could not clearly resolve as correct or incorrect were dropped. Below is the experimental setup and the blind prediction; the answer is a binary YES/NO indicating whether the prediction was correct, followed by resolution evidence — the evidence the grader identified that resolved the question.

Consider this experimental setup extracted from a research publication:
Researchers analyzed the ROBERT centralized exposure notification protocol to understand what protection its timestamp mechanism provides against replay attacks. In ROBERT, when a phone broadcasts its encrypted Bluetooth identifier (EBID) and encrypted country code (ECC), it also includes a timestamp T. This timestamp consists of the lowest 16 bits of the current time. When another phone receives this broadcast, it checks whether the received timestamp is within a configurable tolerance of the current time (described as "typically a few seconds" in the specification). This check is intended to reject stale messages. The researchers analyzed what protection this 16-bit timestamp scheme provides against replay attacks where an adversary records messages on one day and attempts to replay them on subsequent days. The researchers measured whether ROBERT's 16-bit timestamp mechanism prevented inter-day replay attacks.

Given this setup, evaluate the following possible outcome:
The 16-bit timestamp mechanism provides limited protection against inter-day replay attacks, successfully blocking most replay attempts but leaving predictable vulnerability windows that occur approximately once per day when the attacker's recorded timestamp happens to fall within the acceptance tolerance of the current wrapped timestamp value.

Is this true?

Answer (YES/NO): NO